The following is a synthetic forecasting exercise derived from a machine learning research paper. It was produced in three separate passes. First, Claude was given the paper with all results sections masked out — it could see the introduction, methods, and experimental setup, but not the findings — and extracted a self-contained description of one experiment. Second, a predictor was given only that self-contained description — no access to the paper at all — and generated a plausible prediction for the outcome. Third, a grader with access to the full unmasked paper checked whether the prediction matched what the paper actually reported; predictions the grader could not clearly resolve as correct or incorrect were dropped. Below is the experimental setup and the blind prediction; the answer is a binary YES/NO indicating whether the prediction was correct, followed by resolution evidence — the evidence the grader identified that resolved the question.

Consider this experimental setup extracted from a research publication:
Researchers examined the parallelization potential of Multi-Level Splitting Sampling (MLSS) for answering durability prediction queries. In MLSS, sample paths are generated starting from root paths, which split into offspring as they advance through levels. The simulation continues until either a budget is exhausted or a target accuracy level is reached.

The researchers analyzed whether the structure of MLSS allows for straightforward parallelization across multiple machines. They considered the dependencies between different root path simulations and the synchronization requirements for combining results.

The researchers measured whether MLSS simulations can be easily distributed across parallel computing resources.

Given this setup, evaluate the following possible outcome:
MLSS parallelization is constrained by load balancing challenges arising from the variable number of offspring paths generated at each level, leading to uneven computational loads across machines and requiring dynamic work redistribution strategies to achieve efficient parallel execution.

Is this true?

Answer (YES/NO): NO